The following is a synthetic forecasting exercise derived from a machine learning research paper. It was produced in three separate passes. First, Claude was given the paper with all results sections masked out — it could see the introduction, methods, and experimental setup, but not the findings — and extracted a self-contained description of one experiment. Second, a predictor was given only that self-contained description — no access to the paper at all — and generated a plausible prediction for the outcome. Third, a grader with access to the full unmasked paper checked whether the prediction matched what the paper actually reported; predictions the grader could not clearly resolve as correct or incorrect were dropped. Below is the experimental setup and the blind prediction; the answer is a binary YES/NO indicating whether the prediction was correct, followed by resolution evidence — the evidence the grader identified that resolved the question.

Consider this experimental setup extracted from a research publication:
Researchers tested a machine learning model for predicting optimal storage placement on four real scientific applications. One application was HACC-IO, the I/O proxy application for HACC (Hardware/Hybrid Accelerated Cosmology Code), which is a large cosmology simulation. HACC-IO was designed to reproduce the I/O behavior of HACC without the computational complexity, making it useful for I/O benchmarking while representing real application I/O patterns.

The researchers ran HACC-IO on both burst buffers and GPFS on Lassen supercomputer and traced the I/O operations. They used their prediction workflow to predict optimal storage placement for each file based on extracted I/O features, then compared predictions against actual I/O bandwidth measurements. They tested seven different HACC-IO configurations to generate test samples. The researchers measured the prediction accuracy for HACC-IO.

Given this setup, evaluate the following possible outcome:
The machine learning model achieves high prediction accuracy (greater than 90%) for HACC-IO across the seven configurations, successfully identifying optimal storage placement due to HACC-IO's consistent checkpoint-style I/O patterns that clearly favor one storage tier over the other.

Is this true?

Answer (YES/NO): YES